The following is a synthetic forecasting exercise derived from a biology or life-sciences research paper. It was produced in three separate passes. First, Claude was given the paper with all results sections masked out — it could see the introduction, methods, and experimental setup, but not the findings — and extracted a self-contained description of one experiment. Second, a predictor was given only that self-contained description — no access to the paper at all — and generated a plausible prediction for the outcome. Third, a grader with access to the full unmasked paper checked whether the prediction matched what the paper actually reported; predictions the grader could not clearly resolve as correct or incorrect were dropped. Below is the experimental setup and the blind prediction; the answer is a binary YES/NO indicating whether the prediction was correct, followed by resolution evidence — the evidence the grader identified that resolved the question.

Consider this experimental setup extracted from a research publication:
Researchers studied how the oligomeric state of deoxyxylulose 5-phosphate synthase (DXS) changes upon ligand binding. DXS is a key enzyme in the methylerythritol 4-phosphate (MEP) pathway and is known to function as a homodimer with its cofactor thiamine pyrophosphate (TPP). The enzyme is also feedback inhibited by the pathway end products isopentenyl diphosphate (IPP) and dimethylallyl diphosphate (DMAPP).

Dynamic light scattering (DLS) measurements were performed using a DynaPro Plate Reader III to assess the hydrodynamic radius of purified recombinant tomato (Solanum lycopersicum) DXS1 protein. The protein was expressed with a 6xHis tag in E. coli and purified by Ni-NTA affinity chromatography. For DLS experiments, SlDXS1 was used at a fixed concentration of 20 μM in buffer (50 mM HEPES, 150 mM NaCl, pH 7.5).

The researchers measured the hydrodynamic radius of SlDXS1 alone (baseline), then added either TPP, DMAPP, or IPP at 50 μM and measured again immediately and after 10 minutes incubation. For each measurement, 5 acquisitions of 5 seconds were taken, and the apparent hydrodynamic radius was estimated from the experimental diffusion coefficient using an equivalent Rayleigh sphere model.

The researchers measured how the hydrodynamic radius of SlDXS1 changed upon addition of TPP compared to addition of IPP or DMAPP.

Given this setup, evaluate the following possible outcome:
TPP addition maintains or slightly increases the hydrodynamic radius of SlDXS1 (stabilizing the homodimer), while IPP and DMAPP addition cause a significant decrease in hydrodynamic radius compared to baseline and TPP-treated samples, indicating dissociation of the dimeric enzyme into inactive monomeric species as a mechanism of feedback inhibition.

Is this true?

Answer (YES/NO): YES